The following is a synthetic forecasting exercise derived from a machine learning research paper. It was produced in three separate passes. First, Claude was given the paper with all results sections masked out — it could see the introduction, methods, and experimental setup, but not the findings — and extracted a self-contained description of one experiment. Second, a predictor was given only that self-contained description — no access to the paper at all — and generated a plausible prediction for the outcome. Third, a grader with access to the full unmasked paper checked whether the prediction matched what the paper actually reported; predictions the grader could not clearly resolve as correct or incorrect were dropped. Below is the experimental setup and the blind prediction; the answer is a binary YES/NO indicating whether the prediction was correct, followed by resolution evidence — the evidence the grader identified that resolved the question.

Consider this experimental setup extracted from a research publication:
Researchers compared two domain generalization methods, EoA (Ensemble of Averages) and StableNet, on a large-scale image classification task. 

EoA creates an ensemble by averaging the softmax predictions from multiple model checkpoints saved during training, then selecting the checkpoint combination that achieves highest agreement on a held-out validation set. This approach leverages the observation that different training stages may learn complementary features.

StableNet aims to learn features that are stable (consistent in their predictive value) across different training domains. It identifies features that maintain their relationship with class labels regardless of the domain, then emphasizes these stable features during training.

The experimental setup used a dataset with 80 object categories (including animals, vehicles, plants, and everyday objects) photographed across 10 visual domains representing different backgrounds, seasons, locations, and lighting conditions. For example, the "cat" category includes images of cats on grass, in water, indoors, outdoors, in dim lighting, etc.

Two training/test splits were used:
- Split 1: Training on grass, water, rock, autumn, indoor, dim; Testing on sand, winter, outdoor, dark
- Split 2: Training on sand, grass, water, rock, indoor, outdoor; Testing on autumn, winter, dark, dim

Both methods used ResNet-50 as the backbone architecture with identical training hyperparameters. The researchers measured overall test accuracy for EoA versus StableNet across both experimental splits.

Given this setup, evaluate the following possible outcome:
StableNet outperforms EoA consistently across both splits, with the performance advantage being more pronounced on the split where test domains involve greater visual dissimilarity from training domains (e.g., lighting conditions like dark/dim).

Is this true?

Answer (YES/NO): NO